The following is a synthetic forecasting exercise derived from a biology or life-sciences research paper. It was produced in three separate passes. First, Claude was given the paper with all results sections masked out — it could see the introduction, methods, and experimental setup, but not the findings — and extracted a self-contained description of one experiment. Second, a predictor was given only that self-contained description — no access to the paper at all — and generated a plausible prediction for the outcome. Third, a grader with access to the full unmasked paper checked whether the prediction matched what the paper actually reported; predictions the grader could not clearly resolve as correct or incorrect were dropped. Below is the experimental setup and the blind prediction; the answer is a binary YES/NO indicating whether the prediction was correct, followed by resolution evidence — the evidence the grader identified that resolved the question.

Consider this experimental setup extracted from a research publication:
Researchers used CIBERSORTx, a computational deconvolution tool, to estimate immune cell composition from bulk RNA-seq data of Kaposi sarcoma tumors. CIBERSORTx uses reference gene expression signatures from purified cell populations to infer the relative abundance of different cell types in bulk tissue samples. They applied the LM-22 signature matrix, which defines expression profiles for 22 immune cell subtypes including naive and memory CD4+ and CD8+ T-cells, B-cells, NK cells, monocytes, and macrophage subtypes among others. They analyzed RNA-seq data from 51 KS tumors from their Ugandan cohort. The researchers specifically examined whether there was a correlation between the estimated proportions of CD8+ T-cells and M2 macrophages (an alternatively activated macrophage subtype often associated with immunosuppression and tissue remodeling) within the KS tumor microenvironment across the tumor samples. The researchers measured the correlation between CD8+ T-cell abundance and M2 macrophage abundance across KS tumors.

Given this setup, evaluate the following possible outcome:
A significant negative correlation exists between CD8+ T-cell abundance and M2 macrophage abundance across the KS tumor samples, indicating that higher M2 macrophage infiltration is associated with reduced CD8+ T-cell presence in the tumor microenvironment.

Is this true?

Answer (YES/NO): NO